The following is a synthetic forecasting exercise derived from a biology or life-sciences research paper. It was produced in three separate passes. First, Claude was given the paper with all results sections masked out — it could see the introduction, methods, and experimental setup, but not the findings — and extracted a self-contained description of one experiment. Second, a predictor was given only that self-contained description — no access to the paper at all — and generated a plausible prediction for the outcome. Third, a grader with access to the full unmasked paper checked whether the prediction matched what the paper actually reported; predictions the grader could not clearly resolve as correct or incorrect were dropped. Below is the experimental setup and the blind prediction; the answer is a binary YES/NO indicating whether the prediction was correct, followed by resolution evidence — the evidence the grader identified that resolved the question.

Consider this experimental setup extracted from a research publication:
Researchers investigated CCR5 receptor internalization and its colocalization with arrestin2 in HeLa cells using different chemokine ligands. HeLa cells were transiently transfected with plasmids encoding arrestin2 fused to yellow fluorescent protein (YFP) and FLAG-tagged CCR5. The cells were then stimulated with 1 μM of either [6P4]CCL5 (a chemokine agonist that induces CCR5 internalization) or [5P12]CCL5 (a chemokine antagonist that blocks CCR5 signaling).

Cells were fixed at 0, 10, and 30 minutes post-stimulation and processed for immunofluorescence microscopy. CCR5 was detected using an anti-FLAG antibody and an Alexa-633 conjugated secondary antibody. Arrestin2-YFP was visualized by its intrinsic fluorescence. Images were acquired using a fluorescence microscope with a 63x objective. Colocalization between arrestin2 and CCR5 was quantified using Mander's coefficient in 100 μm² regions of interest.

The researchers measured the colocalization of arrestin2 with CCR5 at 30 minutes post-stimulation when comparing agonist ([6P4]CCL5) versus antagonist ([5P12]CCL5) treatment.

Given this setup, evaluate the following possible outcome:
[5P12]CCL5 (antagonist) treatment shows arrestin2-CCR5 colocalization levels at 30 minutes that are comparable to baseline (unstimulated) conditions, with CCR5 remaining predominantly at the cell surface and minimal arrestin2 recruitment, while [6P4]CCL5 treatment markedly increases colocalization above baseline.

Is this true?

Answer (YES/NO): YES